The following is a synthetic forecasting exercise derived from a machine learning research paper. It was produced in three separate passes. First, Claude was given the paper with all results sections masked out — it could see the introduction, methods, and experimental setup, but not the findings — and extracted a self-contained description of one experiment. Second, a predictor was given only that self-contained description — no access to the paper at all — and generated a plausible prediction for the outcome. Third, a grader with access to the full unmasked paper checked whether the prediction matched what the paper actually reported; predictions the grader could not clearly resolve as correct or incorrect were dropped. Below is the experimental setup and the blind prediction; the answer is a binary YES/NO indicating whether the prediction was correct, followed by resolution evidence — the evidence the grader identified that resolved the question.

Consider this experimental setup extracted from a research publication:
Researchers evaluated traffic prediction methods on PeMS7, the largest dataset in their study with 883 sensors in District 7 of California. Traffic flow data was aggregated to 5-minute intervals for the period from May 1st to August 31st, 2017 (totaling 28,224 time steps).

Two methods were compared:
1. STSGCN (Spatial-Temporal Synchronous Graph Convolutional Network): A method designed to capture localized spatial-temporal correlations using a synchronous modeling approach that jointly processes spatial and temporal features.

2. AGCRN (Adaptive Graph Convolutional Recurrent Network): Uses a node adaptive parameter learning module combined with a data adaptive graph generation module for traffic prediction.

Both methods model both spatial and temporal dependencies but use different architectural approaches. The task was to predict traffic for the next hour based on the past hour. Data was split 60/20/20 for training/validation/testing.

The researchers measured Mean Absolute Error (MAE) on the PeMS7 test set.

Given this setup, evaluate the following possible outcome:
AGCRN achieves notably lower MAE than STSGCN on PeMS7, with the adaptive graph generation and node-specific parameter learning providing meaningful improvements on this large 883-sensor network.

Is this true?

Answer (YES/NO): YES